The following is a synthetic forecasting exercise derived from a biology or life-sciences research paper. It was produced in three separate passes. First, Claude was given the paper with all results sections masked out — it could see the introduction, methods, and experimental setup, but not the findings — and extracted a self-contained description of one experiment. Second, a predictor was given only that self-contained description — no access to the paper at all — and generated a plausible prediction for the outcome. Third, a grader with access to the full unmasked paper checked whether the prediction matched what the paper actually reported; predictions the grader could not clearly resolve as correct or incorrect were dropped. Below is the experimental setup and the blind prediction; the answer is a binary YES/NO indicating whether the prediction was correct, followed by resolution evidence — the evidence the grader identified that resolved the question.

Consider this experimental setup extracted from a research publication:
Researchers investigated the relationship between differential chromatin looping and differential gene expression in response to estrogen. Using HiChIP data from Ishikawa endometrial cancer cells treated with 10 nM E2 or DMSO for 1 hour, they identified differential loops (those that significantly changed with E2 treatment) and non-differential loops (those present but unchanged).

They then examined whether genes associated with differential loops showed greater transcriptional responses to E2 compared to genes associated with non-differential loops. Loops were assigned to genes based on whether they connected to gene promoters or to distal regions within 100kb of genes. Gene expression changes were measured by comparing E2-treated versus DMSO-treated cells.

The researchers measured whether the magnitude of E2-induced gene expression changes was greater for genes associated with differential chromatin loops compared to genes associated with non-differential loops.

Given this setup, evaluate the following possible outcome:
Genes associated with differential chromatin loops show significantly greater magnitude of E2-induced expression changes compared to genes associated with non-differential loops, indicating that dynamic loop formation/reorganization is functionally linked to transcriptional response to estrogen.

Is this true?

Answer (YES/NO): YES